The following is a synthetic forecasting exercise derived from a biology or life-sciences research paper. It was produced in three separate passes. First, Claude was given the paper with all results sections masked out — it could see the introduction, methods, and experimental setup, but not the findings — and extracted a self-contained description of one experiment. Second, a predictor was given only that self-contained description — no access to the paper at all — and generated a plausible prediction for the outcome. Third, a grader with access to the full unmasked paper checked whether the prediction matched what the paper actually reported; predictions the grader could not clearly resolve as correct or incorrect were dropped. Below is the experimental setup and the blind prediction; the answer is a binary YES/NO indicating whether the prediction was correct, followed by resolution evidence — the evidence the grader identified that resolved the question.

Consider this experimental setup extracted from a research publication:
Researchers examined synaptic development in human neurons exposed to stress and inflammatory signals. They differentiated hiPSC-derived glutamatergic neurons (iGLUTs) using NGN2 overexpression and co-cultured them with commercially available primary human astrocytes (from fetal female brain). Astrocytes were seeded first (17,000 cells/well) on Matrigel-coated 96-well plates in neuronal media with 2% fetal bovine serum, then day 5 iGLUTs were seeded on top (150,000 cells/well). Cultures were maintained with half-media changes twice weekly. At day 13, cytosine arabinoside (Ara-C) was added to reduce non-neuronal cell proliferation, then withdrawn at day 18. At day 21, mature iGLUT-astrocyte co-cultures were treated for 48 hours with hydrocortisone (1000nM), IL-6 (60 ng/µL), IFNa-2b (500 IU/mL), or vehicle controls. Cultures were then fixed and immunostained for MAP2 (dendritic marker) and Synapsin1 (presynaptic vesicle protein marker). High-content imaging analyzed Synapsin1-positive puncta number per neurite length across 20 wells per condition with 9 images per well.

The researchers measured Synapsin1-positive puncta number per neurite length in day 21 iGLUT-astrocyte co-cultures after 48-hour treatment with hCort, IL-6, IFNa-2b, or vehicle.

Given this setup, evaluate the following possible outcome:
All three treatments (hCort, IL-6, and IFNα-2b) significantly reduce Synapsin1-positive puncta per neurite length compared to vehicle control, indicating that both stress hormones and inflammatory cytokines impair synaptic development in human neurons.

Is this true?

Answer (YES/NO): NO